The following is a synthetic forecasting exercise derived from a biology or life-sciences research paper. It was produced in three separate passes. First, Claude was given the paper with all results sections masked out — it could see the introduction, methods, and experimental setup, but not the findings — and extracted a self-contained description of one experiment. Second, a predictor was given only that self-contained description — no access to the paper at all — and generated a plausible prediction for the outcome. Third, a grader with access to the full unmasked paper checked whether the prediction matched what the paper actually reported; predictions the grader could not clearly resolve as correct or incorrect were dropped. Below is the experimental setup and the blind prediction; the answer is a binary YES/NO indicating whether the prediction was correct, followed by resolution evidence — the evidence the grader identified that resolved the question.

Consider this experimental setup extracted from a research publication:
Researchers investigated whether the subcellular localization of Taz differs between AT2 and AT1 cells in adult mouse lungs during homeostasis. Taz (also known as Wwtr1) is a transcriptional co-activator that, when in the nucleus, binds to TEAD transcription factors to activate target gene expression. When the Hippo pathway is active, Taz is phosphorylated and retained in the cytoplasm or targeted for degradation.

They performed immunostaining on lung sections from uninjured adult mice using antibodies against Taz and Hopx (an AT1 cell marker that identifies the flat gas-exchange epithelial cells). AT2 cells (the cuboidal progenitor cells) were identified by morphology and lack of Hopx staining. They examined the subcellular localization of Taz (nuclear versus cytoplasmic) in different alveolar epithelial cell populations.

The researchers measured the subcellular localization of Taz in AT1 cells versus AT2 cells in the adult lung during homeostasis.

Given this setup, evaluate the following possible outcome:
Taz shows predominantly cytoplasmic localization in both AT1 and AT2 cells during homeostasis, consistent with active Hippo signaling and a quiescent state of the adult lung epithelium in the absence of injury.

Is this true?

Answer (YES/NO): NO